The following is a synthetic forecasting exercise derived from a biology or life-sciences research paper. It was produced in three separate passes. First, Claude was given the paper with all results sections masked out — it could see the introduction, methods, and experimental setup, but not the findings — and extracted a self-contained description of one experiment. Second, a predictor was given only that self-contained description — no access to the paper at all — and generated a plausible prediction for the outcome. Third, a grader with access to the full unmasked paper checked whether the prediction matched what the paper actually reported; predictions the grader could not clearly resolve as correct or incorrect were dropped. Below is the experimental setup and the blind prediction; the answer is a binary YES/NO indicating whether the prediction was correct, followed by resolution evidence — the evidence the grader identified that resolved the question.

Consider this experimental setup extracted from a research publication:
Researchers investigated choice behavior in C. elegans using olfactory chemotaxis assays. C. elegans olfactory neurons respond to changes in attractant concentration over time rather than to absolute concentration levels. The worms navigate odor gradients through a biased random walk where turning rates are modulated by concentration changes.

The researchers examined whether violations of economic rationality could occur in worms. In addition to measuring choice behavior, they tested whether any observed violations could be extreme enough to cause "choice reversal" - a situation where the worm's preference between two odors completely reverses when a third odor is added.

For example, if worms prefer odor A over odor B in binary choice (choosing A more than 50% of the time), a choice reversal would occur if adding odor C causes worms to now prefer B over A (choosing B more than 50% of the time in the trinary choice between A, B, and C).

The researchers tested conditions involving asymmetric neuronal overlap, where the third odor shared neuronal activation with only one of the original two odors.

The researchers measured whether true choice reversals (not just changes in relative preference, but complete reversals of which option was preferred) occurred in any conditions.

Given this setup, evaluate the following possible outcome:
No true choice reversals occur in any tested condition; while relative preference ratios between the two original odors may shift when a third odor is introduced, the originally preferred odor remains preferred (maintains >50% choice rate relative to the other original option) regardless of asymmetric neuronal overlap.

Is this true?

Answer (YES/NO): NO